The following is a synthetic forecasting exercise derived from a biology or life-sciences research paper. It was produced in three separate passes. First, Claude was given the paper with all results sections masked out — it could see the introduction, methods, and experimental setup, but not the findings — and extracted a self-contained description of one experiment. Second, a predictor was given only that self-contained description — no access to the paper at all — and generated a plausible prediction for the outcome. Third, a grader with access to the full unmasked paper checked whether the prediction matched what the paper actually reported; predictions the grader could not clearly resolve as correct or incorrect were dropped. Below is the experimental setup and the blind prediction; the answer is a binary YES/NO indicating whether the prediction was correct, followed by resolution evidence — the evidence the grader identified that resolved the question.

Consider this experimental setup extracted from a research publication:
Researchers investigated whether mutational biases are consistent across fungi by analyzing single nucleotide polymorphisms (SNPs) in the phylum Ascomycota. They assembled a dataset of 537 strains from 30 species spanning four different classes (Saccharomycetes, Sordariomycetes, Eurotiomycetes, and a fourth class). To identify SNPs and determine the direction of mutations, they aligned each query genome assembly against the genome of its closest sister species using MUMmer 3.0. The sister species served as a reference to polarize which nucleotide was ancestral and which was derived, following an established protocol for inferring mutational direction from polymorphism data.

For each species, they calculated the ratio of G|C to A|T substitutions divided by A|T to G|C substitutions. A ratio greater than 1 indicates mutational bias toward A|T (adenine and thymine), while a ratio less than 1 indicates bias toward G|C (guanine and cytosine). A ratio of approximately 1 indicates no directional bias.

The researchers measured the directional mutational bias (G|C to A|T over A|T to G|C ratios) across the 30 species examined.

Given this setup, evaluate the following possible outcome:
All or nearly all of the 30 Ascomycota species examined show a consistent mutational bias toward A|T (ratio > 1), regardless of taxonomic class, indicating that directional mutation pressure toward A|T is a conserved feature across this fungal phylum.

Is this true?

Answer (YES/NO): NO